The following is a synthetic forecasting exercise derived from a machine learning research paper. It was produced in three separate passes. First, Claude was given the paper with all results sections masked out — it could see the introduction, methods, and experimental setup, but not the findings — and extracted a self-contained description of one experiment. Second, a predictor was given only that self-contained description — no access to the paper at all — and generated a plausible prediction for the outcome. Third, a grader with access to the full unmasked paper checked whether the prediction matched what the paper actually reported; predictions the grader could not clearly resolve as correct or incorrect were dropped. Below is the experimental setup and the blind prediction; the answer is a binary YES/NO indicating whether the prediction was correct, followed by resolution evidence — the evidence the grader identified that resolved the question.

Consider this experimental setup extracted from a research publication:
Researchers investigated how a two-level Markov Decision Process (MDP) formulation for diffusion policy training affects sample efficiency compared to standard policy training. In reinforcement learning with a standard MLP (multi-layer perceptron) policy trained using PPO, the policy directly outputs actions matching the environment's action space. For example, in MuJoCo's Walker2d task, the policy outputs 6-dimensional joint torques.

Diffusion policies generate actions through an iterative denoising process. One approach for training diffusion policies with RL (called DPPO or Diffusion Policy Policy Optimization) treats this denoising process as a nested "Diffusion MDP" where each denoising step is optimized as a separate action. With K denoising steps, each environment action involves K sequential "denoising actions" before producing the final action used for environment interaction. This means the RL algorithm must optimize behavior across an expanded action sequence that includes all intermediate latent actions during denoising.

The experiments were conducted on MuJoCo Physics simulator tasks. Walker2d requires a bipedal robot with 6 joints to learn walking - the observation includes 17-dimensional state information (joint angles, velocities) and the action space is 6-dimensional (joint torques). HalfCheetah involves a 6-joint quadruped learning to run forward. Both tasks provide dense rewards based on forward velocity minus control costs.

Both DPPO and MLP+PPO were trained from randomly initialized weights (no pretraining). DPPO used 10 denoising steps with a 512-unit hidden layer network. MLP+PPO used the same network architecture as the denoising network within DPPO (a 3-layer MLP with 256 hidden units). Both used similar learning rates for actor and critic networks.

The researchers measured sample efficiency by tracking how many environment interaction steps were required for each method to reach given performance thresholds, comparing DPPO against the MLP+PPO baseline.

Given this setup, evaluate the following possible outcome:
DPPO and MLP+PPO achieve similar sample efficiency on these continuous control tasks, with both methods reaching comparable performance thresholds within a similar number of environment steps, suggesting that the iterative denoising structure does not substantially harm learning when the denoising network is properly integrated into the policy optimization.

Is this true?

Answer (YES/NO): NO